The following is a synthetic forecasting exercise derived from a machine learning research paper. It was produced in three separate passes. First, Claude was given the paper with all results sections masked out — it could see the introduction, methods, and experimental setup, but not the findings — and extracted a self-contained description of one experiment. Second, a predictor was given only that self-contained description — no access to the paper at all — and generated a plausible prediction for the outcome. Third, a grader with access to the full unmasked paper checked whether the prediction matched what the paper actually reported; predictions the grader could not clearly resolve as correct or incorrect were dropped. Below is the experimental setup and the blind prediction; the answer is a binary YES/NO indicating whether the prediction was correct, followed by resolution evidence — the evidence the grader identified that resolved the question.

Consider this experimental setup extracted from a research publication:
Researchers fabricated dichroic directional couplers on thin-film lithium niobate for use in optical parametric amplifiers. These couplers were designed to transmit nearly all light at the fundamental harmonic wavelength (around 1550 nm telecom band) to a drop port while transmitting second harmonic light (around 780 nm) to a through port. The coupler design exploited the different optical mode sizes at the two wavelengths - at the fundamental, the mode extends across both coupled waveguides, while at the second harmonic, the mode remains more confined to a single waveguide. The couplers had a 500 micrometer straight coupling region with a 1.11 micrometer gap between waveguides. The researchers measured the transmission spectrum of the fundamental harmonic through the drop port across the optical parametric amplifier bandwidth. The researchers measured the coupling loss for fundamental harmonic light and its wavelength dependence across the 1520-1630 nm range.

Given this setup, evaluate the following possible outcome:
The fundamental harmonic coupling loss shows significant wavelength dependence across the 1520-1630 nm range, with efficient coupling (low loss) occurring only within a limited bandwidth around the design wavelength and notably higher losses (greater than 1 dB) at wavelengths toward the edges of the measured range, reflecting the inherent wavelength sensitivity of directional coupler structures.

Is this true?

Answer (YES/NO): NO